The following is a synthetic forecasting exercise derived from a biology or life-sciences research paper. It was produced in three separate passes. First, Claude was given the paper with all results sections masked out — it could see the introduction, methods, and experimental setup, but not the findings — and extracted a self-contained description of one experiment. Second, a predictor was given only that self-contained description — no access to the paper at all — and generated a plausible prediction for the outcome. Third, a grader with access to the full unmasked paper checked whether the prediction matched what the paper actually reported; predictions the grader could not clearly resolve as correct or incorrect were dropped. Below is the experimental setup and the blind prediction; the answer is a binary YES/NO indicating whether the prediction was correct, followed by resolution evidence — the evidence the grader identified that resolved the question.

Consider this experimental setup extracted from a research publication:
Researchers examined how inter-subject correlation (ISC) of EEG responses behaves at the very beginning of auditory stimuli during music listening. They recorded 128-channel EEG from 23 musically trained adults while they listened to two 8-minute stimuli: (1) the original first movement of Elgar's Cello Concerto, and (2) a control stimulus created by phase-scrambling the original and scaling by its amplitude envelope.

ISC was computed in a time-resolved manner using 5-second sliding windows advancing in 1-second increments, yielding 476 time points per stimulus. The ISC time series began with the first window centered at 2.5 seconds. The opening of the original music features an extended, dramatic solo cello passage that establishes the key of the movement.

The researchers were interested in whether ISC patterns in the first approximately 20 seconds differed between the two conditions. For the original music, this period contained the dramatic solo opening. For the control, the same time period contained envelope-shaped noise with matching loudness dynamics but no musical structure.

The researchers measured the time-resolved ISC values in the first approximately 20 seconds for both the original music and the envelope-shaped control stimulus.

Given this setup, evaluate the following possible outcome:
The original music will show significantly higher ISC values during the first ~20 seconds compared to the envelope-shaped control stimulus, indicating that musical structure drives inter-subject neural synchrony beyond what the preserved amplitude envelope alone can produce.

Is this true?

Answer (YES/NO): YES